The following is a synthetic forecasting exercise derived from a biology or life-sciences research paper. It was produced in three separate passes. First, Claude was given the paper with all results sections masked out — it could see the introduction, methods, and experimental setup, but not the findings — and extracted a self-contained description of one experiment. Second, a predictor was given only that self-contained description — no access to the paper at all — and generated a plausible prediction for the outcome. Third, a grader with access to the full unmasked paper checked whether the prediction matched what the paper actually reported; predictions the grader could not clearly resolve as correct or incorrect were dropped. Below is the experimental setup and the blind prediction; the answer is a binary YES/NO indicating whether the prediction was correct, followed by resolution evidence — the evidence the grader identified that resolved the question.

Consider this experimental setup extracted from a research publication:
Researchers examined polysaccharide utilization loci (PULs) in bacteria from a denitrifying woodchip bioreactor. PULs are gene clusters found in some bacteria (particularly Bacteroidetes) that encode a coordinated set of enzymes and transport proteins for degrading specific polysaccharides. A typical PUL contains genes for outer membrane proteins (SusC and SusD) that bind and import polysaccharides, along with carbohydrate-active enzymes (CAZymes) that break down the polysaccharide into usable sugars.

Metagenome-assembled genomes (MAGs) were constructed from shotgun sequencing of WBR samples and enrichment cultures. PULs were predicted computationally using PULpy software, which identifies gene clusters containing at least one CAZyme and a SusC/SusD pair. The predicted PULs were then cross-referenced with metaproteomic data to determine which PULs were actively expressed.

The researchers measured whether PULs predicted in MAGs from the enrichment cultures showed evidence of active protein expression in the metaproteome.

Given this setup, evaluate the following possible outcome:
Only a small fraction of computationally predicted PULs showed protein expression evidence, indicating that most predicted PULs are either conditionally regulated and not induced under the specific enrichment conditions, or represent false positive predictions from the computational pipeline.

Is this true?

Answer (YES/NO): YES